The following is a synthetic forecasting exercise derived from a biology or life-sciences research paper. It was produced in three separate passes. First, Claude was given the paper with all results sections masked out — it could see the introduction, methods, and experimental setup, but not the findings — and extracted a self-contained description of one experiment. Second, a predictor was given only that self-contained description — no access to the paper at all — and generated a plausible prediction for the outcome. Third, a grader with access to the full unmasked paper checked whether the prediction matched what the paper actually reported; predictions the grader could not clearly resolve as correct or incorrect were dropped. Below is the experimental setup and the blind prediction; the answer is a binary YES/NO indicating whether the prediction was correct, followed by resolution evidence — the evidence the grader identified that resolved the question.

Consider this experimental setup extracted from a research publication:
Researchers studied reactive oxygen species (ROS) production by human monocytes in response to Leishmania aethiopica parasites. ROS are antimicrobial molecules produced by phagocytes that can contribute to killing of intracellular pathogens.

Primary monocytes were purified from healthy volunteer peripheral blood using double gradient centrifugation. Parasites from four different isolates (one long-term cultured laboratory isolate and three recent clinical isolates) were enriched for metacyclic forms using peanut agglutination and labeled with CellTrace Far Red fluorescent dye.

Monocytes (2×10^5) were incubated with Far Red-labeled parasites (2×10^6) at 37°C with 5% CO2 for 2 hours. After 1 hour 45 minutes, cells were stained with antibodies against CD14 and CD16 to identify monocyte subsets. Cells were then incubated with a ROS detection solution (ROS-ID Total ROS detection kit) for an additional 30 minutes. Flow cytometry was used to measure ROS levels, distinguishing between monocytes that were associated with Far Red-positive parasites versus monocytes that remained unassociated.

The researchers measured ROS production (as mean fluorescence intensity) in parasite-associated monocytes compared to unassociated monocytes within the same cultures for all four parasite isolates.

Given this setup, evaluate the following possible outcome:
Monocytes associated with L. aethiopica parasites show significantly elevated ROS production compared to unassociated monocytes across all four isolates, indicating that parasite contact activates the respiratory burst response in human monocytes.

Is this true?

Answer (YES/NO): NO